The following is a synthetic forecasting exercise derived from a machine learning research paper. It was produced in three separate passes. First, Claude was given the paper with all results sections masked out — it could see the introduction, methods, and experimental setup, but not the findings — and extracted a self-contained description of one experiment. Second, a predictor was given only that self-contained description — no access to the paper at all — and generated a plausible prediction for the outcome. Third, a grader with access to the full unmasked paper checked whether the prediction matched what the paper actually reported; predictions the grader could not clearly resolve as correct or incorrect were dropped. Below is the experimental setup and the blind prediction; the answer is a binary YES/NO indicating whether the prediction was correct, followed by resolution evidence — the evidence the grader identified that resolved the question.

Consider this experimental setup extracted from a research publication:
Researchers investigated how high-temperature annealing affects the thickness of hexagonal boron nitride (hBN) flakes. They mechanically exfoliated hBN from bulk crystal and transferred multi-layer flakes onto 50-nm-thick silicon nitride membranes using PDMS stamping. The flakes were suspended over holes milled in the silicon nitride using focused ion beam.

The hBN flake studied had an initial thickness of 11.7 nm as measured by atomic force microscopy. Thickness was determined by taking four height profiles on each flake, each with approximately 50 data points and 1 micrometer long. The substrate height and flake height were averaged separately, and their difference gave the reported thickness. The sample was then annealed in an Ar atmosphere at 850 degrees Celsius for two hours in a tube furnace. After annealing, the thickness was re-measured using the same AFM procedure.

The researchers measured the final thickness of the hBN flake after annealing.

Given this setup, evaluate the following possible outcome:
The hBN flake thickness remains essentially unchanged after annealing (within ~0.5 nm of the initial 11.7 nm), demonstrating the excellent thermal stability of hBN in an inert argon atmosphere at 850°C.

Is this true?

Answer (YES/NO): YES